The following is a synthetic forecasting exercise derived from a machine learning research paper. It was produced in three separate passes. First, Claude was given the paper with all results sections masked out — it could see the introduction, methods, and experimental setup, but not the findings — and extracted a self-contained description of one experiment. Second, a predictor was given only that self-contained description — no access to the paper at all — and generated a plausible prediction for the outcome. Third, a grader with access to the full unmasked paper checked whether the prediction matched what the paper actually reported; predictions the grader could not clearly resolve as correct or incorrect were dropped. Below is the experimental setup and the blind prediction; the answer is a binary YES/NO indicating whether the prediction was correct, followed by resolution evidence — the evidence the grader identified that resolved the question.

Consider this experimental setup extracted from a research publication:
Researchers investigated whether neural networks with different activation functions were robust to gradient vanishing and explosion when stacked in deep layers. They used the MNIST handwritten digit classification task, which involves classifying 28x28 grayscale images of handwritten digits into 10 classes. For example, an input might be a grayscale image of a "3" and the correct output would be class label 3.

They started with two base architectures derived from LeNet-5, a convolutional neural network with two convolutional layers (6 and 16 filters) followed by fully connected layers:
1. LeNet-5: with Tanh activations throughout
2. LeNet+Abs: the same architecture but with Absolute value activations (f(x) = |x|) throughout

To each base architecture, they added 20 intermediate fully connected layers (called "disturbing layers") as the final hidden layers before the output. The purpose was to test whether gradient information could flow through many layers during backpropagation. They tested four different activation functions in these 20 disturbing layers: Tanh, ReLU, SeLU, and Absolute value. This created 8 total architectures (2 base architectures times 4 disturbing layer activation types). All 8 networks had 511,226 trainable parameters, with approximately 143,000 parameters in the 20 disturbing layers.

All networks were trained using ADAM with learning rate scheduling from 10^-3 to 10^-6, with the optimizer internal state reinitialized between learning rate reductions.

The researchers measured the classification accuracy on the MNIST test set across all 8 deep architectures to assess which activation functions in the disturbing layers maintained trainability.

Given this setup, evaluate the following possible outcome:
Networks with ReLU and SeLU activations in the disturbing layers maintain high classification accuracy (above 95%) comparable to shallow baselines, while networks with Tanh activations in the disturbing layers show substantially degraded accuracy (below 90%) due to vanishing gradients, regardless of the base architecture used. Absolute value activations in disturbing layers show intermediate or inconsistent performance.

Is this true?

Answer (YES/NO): NO